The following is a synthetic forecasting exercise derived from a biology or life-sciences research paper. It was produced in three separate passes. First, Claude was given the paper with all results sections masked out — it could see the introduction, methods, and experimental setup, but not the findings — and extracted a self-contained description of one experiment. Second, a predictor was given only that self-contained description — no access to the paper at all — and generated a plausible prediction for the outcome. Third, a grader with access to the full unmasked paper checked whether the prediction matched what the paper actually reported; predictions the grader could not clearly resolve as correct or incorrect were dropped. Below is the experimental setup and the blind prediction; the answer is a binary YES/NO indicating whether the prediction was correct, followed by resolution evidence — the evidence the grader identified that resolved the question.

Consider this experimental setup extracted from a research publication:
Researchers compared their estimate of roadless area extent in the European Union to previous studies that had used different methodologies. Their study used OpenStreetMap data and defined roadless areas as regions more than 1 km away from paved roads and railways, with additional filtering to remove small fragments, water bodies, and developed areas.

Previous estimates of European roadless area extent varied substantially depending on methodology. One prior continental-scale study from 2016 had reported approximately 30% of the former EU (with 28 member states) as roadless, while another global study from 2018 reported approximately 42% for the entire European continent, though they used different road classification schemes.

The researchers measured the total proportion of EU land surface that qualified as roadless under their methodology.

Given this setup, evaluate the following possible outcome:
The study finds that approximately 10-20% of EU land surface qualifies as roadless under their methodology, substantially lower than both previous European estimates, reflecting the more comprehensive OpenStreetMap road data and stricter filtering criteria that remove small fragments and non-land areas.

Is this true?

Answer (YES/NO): YES